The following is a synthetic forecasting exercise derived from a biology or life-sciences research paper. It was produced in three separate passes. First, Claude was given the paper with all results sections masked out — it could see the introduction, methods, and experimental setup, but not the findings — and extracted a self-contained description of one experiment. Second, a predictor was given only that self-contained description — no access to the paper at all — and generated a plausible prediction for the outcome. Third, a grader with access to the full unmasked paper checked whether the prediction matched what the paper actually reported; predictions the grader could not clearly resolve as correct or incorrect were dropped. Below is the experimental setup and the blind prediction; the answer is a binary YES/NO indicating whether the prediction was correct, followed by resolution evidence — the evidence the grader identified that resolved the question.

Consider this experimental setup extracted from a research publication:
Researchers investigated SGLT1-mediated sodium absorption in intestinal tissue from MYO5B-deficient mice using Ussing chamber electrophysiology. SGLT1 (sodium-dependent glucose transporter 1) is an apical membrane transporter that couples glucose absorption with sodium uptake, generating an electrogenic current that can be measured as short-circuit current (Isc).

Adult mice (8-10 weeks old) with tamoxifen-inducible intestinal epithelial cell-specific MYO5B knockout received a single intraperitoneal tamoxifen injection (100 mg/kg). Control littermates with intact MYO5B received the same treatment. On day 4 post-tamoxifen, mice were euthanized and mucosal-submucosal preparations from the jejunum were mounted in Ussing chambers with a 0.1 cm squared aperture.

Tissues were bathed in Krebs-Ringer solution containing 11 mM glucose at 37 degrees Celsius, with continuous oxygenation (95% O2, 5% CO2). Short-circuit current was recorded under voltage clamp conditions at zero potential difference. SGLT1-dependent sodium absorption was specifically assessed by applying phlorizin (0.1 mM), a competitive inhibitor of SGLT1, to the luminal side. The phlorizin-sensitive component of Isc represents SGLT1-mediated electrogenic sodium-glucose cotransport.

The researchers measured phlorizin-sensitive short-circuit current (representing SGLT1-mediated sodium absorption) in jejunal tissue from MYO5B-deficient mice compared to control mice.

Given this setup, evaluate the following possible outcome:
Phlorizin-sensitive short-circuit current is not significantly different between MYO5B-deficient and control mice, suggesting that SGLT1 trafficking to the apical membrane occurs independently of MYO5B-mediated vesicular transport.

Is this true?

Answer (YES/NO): NO